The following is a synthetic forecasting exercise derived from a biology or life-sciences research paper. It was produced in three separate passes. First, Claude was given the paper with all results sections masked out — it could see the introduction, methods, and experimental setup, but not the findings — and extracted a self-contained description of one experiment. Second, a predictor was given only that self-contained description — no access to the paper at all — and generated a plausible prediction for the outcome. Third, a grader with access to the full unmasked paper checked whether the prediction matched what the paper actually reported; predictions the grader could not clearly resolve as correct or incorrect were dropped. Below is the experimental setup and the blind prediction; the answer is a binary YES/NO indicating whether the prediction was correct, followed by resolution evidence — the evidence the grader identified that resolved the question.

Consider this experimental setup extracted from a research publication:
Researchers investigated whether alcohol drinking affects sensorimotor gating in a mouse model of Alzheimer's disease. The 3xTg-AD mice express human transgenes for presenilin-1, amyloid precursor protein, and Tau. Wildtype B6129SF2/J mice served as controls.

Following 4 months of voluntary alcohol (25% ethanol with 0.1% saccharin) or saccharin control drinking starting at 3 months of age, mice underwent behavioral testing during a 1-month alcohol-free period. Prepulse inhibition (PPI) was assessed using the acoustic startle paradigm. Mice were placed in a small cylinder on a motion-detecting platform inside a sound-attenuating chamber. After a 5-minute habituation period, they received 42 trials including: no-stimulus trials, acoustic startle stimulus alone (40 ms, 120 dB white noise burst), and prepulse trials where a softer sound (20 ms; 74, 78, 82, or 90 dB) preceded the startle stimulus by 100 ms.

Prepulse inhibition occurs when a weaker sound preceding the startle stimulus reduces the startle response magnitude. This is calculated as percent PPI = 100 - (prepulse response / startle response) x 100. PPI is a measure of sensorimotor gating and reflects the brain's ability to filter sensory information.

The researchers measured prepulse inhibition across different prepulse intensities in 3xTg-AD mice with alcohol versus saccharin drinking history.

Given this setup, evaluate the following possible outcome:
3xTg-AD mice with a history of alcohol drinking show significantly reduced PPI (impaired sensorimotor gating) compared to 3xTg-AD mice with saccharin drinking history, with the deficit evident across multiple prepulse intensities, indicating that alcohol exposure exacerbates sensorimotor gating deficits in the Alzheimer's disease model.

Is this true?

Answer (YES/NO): YES